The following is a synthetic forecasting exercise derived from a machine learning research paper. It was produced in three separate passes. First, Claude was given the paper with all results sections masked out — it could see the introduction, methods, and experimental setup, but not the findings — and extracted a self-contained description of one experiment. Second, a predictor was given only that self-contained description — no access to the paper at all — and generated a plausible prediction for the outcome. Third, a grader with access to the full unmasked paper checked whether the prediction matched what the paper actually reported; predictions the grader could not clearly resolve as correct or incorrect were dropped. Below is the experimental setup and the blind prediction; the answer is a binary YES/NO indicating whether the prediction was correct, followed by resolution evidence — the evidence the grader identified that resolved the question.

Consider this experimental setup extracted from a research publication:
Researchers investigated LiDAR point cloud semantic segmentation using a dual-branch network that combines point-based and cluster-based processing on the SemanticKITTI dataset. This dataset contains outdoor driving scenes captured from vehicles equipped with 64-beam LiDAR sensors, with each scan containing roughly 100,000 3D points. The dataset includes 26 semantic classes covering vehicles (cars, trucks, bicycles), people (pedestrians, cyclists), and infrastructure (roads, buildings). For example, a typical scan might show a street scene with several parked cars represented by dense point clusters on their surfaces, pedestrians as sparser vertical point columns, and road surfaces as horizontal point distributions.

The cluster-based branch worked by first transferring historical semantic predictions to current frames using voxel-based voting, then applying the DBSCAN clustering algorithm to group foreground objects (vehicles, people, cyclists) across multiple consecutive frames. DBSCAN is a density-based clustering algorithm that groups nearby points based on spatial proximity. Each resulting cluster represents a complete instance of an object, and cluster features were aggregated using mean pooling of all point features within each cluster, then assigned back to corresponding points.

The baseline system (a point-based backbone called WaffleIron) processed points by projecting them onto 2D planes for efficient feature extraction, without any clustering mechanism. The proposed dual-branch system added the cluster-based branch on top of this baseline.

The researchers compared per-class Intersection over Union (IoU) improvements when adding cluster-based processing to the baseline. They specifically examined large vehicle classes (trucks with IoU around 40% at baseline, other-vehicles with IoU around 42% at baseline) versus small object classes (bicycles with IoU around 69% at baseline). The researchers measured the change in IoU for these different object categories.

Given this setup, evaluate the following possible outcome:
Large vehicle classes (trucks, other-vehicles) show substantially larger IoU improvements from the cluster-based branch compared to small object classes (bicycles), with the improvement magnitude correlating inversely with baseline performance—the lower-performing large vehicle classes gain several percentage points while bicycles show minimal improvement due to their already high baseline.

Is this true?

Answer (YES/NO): NO